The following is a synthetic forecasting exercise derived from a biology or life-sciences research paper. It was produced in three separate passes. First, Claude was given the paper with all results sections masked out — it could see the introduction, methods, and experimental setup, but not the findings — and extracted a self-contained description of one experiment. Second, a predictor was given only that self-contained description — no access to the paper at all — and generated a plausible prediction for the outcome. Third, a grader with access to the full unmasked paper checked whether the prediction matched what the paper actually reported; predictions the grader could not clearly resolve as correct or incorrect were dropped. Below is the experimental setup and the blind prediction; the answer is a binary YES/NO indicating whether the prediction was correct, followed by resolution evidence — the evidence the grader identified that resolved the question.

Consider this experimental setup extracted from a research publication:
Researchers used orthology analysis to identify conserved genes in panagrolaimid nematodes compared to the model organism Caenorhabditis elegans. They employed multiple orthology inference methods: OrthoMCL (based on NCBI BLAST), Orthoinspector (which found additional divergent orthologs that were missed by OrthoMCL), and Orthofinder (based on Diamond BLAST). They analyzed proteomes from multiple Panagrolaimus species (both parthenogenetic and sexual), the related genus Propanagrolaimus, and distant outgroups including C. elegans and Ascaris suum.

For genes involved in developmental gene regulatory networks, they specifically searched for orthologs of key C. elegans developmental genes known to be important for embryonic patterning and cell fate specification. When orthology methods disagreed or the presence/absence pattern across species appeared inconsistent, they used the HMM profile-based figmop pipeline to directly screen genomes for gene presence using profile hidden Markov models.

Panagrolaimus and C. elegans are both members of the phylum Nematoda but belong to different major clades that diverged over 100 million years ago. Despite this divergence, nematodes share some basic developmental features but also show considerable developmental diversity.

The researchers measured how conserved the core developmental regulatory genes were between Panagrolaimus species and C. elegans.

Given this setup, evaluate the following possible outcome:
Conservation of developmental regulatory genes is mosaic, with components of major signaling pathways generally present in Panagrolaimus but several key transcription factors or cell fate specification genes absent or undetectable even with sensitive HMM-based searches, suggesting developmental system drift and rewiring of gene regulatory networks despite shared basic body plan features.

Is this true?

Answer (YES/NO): NO